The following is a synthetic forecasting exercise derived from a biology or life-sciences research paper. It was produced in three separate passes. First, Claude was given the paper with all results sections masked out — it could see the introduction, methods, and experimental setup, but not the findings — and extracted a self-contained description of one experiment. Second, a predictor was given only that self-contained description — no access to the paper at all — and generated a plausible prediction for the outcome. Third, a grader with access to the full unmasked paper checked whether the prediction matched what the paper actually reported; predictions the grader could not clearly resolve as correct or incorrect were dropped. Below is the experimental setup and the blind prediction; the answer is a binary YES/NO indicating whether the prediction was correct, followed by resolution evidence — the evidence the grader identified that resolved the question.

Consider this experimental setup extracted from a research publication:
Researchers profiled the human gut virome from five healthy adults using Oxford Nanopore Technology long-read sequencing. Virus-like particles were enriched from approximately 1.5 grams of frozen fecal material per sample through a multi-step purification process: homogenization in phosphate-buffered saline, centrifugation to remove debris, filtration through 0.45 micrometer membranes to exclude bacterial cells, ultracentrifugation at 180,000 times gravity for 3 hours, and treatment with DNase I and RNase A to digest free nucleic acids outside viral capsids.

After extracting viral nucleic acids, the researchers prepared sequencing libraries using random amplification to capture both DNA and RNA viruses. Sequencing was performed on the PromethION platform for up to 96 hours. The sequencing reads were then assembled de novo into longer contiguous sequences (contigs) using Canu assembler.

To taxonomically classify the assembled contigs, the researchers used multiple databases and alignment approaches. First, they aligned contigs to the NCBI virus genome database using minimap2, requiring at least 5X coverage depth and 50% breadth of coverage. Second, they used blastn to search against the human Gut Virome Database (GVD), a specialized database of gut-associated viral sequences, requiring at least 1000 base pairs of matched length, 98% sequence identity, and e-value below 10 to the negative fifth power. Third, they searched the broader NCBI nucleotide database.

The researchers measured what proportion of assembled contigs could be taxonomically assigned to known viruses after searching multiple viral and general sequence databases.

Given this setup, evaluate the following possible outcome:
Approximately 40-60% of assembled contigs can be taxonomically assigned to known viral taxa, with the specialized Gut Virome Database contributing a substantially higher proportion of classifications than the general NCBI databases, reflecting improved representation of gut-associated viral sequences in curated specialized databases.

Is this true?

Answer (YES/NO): NO